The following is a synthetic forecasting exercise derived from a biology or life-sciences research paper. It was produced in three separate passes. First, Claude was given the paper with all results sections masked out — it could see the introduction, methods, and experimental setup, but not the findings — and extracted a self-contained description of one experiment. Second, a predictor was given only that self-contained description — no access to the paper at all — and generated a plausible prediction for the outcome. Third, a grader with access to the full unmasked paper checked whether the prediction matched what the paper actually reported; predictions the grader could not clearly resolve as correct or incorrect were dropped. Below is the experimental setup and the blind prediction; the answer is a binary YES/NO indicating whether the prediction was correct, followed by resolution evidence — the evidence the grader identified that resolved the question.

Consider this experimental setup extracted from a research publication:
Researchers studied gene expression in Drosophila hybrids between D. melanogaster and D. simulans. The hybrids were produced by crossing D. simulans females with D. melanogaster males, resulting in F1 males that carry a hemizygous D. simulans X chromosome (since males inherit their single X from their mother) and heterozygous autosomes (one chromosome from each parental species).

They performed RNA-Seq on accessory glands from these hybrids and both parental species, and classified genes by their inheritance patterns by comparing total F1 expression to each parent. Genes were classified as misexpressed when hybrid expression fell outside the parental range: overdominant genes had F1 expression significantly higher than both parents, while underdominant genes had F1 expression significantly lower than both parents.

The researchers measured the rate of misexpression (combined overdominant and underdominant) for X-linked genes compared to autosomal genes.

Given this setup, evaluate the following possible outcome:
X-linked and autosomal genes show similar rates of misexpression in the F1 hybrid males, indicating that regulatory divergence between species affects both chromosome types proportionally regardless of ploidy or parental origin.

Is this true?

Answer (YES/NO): NO